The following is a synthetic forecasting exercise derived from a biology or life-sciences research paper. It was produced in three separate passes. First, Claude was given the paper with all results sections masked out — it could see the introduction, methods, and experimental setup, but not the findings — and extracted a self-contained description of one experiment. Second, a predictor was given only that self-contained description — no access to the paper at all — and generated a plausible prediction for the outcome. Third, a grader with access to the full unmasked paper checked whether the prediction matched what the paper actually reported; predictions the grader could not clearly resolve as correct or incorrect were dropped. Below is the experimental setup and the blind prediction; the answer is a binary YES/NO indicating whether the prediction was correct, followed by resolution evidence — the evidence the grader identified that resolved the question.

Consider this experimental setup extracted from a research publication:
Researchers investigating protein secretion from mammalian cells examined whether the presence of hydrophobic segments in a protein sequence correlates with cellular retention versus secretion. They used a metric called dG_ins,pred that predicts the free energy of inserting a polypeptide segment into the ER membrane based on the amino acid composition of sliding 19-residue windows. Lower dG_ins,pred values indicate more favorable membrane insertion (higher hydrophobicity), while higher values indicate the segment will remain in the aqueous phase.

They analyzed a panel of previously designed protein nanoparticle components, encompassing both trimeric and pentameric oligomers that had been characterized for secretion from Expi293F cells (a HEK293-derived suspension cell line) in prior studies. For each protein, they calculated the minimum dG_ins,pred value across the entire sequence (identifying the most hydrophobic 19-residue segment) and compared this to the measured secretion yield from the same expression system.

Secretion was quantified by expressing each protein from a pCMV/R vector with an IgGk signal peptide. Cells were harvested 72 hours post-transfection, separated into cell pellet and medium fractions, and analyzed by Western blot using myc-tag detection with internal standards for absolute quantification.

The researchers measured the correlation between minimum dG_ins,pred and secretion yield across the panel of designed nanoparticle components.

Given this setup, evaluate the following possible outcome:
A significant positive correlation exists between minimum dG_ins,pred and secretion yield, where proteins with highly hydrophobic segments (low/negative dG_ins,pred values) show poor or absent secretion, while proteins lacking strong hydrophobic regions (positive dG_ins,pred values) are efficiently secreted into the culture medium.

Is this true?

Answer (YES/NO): YES